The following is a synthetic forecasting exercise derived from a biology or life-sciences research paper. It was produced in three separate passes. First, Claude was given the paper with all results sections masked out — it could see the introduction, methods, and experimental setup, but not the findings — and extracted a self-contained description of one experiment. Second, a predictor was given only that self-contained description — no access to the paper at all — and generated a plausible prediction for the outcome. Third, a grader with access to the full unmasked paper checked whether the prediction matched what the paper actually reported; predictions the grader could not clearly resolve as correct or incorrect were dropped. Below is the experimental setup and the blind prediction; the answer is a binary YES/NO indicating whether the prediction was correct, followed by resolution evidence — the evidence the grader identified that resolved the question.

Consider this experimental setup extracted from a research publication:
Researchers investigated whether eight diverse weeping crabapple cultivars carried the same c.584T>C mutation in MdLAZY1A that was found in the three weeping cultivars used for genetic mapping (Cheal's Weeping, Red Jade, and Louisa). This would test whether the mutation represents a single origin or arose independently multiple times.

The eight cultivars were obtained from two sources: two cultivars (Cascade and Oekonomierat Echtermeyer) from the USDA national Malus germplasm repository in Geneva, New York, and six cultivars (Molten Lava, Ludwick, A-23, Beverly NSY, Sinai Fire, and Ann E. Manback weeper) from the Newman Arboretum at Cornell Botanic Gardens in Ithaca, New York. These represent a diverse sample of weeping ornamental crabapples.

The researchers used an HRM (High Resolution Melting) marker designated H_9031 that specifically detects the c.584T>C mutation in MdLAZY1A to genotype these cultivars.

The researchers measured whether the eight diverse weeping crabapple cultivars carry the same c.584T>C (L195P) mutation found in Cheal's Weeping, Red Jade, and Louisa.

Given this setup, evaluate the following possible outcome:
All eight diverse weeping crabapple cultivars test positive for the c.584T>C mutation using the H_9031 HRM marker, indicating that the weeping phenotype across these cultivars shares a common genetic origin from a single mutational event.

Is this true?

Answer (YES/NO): YES